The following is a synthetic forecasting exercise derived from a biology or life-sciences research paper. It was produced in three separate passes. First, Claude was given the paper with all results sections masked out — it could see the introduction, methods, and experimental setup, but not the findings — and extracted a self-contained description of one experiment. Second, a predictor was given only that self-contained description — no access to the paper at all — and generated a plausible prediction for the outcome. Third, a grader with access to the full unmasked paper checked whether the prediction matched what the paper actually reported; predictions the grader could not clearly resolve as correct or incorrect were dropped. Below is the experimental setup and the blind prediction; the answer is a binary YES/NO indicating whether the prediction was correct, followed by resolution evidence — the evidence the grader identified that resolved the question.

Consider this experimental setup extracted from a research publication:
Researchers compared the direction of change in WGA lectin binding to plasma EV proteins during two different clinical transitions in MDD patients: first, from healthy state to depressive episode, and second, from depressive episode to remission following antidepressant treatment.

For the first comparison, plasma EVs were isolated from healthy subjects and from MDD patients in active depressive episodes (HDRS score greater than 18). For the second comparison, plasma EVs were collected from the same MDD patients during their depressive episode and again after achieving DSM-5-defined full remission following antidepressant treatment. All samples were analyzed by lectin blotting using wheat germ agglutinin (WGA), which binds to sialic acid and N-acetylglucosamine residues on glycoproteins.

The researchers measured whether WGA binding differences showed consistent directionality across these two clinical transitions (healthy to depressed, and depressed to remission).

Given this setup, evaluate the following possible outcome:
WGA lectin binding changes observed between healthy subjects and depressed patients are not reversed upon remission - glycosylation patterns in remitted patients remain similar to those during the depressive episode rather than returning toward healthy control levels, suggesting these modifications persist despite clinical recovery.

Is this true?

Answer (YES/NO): NO